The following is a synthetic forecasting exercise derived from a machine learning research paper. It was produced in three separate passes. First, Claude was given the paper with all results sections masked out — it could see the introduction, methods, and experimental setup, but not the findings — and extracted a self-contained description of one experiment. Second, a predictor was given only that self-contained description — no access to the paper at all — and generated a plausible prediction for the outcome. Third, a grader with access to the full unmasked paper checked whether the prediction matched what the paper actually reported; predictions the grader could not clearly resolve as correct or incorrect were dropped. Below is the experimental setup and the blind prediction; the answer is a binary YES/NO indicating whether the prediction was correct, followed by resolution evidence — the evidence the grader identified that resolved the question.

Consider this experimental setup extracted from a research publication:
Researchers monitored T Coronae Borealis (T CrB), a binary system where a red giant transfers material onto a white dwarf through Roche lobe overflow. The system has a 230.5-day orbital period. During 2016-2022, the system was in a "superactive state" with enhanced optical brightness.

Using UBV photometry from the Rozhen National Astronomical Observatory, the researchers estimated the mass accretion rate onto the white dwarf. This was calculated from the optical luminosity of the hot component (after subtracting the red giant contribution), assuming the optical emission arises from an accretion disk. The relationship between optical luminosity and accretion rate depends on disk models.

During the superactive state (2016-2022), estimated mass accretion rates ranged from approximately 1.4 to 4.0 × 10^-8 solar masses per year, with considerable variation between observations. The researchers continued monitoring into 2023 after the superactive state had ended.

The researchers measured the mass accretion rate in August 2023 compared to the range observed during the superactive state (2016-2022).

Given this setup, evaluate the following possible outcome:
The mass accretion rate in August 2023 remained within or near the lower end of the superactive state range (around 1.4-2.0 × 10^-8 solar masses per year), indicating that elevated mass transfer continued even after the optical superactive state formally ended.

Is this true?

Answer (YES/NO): NO